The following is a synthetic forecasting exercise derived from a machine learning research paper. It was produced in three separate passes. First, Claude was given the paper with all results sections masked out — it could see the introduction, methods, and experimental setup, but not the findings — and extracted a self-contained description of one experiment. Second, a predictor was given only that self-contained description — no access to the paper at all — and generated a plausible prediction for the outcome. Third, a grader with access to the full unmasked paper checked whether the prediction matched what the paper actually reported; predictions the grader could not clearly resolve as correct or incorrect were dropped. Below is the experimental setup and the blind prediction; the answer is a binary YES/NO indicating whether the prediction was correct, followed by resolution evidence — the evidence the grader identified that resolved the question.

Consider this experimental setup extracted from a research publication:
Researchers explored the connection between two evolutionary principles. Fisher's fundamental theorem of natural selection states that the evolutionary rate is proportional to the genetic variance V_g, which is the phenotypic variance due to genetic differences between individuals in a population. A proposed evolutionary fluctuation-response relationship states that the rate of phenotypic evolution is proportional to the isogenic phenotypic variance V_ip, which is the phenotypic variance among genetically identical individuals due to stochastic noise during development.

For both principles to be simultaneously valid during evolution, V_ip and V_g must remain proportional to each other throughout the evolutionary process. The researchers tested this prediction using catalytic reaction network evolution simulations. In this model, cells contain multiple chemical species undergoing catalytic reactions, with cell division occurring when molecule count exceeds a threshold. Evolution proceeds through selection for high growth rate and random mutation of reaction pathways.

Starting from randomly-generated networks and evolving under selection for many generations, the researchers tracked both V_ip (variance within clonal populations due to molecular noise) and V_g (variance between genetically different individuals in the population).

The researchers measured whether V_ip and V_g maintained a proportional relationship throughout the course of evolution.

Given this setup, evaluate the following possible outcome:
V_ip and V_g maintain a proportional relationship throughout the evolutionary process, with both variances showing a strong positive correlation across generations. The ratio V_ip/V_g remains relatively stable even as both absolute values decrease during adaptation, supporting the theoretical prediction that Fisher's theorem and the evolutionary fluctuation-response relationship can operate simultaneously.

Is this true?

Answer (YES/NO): YES